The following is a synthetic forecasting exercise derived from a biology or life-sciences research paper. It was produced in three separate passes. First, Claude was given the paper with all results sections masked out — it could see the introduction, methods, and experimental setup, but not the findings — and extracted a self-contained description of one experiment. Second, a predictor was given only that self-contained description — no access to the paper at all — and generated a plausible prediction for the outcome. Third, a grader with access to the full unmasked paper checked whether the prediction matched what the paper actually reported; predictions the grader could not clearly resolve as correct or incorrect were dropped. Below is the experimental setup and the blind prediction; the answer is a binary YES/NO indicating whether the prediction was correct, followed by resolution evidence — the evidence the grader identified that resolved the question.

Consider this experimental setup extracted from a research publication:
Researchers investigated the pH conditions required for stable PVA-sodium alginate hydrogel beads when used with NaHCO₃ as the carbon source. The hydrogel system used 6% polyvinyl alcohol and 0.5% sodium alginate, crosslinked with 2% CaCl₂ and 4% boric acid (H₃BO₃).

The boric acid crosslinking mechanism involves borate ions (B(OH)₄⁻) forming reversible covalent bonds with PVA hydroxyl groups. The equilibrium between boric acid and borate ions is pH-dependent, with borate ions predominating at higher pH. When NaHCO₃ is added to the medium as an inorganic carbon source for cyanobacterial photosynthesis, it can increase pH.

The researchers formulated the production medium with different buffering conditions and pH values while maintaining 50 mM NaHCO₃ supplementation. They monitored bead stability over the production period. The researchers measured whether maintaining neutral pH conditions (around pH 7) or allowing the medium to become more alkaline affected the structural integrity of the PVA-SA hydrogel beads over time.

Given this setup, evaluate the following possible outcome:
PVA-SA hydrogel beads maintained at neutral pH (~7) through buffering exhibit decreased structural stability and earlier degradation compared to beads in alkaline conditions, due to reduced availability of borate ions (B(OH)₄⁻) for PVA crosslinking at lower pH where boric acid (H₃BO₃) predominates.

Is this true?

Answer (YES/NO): NO